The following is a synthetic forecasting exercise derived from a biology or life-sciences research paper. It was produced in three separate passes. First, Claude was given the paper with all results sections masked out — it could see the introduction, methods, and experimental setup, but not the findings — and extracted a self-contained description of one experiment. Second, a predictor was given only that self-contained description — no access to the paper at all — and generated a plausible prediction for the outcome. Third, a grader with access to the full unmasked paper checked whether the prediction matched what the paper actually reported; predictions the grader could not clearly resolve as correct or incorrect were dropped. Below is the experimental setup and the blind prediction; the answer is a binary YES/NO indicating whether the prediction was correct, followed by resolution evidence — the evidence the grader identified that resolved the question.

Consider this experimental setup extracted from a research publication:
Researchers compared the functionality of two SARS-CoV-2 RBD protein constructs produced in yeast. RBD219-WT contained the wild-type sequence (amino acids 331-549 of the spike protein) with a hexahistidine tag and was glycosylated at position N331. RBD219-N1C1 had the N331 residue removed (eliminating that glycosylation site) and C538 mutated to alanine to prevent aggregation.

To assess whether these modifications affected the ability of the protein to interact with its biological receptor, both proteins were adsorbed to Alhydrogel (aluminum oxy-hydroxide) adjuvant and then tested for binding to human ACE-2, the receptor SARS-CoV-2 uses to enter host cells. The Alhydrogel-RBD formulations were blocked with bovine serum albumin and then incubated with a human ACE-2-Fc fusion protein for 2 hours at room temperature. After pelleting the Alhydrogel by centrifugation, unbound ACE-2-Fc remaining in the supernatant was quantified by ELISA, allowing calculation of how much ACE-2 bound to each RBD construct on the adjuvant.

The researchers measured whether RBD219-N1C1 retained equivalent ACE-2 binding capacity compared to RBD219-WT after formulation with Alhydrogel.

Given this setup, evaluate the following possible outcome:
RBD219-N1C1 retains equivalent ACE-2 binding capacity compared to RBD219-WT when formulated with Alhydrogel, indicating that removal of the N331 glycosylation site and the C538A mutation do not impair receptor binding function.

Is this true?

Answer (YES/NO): YES